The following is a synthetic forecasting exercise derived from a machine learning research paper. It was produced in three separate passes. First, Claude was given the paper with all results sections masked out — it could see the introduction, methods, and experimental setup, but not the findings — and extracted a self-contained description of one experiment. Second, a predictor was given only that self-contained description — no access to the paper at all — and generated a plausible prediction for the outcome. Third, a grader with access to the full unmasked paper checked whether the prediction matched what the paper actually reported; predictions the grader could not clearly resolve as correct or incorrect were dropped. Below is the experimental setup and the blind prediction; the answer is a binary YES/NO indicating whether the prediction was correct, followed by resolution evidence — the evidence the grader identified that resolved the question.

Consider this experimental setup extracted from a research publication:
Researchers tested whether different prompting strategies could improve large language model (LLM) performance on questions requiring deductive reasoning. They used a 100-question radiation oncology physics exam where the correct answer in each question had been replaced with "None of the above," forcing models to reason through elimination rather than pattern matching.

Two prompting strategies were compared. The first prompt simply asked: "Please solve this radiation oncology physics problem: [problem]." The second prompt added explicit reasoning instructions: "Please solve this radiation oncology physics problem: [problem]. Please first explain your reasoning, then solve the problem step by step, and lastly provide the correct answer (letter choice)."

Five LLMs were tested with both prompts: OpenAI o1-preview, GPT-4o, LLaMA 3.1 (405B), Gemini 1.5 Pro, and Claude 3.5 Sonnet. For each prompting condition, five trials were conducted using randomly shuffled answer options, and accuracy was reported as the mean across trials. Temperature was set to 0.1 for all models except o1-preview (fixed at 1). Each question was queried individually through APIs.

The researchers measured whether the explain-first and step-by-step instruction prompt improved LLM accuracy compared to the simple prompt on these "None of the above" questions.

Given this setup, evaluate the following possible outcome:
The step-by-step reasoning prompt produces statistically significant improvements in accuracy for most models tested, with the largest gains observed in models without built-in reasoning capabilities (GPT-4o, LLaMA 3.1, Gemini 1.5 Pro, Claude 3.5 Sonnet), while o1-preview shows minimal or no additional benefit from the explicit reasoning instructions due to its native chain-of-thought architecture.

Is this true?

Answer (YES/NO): NO